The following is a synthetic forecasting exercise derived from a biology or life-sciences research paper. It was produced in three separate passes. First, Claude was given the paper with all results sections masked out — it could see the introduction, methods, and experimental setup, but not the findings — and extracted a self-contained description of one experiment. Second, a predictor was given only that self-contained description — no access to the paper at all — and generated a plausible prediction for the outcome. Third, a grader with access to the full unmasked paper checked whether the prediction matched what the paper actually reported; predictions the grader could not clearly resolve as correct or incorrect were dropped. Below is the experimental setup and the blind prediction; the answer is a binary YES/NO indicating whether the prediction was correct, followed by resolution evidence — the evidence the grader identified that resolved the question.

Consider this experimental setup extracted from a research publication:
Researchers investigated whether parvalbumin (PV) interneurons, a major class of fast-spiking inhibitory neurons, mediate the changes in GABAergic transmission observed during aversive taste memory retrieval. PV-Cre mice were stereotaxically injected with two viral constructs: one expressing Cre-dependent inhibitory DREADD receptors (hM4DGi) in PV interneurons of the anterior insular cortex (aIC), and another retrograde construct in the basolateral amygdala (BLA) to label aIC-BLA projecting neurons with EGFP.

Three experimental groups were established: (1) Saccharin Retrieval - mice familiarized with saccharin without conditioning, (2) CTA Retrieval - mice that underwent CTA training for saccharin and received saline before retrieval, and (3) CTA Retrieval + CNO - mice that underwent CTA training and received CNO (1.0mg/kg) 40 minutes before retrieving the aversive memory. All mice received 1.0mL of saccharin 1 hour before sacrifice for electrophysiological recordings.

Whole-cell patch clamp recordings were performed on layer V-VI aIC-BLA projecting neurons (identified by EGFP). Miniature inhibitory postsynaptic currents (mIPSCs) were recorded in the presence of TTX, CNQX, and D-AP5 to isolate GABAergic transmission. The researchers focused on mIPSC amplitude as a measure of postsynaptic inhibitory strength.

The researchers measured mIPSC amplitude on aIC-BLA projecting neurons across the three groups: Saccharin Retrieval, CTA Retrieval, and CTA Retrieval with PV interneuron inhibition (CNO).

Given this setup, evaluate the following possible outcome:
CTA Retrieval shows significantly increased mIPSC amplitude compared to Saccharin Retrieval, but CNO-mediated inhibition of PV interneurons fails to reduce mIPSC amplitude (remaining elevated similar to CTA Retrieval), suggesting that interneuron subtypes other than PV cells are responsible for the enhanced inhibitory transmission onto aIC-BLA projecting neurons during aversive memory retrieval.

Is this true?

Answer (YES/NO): NO